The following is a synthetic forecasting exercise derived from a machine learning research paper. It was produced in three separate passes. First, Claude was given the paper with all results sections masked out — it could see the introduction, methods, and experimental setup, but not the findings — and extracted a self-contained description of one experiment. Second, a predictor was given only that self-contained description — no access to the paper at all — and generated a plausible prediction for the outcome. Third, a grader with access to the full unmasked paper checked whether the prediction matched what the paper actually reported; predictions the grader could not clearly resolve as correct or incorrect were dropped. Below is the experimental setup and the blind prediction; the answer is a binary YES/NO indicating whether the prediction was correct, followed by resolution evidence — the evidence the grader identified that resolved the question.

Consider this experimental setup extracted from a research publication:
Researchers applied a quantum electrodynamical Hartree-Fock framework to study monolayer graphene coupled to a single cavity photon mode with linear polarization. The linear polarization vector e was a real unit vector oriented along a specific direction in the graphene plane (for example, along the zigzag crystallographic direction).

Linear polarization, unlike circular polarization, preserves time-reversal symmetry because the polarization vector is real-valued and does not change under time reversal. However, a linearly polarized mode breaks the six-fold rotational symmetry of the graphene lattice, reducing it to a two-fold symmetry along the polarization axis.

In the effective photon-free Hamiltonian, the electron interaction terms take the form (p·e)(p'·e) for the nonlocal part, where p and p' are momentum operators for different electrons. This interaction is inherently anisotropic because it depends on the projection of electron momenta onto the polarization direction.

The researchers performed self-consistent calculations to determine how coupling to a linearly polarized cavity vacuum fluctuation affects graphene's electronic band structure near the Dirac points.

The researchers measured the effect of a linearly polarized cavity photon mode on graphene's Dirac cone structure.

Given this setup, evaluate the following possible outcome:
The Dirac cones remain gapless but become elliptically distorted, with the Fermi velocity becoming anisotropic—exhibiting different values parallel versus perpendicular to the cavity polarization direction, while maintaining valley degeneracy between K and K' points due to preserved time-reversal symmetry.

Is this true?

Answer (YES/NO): NO